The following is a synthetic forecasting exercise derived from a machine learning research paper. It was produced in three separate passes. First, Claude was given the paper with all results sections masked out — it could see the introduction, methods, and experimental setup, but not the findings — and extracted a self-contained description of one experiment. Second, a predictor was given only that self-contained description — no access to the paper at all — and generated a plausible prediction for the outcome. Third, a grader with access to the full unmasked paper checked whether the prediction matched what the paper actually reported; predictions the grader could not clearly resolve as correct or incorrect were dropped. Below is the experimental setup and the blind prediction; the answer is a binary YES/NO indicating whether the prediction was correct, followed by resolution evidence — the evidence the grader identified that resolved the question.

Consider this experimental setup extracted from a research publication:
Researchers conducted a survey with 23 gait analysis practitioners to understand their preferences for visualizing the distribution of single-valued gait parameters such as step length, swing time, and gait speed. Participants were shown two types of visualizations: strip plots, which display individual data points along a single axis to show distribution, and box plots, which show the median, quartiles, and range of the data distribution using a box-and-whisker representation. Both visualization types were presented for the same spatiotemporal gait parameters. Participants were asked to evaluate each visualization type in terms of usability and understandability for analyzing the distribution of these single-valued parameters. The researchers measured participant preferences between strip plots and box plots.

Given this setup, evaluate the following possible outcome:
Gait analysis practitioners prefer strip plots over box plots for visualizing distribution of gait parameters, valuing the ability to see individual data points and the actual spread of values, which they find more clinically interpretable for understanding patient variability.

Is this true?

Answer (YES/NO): NO